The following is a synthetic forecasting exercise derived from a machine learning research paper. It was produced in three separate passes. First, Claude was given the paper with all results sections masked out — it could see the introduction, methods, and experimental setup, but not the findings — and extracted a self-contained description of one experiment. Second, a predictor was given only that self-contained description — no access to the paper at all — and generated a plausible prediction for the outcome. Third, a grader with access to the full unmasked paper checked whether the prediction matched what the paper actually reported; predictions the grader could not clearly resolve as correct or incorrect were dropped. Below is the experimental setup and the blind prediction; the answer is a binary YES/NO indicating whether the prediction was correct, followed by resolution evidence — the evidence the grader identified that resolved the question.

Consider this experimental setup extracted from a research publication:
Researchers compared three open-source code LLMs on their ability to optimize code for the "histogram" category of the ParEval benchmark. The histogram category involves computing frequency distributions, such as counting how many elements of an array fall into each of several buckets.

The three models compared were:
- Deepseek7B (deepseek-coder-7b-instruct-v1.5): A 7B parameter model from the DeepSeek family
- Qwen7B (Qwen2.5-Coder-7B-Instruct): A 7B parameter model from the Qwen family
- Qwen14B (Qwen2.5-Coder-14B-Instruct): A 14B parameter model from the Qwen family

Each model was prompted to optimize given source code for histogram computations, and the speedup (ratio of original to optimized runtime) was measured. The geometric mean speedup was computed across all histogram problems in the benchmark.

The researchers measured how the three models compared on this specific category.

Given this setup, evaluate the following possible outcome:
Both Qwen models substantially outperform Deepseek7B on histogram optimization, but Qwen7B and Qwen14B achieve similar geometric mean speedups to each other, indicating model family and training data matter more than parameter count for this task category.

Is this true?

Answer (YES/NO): NO